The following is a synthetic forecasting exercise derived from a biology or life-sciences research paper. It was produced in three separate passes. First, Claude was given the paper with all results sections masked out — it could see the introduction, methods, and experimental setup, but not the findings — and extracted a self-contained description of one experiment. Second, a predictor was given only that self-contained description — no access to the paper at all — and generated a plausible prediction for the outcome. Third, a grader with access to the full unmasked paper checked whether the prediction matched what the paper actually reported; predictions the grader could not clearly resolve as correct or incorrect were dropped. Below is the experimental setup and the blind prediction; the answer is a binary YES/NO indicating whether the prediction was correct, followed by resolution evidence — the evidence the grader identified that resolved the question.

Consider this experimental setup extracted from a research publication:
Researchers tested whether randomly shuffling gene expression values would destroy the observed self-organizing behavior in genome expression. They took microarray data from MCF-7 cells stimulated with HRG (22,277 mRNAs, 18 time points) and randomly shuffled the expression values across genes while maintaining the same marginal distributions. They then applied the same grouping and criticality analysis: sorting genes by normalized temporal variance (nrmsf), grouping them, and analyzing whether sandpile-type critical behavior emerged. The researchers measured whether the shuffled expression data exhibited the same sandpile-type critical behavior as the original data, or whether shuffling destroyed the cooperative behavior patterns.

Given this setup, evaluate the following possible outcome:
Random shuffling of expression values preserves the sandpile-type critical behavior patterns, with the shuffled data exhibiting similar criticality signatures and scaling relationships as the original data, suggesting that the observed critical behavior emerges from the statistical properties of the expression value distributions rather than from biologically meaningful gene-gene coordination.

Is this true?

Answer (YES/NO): NO